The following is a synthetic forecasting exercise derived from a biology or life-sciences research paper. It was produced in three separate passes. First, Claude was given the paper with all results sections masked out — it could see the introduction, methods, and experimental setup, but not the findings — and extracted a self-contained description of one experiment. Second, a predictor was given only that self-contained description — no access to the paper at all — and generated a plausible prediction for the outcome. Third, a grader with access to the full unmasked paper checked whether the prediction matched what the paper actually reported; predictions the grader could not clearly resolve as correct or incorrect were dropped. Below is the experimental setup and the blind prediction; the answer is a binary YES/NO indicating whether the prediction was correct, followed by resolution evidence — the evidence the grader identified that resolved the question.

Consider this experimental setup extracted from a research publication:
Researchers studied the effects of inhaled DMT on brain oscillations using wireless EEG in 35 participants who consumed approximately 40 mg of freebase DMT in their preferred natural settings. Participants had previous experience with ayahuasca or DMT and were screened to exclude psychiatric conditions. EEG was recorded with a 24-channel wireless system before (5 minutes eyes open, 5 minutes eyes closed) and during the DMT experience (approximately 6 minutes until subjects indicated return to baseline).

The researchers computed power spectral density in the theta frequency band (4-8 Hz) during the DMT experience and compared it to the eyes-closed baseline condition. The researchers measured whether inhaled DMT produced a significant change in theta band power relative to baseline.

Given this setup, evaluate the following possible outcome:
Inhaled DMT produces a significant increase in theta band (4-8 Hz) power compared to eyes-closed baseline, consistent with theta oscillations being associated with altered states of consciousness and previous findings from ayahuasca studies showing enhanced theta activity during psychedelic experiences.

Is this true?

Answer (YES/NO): NO